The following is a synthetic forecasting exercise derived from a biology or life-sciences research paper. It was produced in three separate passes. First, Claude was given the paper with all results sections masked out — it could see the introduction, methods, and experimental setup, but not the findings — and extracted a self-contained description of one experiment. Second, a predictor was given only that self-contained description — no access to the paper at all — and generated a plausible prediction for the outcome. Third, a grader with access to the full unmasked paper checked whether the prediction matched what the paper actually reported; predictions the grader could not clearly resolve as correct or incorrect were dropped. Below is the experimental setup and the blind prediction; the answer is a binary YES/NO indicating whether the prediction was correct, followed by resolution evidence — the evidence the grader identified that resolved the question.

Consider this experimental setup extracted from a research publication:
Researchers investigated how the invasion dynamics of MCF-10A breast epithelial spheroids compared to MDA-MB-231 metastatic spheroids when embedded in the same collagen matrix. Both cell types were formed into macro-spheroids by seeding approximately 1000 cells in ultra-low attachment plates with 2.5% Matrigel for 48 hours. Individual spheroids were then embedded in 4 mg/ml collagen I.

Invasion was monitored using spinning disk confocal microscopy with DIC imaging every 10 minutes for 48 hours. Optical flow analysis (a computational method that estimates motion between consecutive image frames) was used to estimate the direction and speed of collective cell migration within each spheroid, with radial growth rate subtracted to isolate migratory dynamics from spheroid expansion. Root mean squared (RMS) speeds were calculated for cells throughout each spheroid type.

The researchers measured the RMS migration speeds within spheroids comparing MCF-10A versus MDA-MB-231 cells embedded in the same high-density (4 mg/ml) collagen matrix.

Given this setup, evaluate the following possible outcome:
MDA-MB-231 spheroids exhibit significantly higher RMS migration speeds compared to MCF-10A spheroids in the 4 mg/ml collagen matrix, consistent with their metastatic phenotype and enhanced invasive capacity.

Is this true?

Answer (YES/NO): YES